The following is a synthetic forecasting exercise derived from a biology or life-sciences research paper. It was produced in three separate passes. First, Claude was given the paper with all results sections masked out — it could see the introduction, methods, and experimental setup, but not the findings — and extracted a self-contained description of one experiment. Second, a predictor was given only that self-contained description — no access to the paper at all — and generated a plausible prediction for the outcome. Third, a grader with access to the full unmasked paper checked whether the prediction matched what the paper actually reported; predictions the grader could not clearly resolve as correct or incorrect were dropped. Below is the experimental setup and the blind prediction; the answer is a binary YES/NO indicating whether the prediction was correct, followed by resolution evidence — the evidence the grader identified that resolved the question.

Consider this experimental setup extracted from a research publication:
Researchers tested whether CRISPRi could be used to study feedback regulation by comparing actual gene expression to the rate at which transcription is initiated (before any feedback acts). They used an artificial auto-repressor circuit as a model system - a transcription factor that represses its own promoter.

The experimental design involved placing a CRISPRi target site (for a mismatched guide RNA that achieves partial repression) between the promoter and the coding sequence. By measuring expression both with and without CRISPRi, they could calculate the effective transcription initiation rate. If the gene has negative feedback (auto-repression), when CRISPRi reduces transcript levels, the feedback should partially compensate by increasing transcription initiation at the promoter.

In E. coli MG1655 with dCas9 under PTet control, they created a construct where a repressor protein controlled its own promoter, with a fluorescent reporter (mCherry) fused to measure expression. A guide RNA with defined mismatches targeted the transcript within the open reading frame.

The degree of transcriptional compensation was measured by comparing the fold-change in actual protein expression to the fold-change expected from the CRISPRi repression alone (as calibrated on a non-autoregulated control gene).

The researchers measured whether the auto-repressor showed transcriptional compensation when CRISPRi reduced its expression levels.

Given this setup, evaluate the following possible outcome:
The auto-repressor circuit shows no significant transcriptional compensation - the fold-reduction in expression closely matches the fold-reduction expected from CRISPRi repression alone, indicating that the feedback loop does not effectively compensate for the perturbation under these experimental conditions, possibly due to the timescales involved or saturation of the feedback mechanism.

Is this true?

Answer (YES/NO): NO